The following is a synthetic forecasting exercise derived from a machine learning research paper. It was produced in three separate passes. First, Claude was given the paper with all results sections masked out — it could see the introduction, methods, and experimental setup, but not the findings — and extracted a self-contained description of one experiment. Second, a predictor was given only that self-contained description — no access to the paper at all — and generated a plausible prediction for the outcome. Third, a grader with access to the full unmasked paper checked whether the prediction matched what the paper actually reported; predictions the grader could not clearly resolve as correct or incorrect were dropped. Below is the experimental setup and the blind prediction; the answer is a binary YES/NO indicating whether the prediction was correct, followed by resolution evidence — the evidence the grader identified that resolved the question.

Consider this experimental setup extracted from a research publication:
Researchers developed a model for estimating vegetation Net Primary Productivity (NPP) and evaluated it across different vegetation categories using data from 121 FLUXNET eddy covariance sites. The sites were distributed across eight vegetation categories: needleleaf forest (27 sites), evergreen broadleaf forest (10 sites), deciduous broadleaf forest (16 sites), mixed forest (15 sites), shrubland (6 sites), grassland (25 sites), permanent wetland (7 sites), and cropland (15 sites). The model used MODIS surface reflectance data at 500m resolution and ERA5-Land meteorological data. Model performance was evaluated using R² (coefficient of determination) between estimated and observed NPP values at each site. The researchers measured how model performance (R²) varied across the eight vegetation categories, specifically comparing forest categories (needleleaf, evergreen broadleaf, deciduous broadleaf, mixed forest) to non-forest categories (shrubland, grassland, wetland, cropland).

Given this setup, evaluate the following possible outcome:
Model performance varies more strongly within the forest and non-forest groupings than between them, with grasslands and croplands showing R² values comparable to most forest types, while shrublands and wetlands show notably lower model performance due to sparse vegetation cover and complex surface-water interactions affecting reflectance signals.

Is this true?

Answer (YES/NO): NO